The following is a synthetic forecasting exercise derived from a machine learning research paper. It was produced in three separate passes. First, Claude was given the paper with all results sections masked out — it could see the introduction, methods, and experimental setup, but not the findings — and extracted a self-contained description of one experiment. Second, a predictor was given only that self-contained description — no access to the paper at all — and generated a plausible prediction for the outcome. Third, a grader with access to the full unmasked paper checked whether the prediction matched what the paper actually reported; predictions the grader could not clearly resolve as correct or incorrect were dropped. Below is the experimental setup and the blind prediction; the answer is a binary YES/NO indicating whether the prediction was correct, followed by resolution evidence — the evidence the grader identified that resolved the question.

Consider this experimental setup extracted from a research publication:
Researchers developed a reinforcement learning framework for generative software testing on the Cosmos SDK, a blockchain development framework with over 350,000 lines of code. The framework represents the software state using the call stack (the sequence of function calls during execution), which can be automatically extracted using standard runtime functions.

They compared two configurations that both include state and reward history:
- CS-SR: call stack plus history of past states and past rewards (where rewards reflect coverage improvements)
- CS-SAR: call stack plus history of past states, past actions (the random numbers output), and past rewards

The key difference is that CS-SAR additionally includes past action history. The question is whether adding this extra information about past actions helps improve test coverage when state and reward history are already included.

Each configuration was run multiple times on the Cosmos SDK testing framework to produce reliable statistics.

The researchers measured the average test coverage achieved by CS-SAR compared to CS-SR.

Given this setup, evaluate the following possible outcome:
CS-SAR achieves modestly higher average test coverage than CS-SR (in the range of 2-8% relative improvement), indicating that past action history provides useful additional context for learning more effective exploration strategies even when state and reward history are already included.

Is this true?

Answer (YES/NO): NO